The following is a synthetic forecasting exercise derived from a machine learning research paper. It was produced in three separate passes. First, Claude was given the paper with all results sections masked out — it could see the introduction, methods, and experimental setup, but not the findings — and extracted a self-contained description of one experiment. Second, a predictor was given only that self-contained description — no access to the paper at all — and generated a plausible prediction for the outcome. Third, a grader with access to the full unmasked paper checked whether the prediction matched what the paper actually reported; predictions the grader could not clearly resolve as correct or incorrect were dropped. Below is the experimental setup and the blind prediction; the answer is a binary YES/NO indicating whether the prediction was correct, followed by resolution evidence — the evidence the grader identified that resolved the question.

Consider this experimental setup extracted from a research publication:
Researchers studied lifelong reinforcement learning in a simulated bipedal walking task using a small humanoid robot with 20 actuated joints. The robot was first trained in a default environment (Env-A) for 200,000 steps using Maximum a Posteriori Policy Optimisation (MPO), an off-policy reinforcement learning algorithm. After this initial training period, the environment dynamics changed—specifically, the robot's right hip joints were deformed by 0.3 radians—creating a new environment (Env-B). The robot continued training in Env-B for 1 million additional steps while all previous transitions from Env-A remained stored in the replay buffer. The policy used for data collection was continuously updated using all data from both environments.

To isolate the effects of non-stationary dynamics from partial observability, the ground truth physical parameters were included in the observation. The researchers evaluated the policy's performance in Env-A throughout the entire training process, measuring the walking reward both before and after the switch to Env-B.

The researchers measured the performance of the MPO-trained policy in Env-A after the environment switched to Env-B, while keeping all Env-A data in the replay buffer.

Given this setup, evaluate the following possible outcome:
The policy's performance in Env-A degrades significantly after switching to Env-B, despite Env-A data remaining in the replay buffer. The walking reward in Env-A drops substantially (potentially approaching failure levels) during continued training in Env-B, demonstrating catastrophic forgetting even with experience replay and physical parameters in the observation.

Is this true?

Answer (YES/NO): YES